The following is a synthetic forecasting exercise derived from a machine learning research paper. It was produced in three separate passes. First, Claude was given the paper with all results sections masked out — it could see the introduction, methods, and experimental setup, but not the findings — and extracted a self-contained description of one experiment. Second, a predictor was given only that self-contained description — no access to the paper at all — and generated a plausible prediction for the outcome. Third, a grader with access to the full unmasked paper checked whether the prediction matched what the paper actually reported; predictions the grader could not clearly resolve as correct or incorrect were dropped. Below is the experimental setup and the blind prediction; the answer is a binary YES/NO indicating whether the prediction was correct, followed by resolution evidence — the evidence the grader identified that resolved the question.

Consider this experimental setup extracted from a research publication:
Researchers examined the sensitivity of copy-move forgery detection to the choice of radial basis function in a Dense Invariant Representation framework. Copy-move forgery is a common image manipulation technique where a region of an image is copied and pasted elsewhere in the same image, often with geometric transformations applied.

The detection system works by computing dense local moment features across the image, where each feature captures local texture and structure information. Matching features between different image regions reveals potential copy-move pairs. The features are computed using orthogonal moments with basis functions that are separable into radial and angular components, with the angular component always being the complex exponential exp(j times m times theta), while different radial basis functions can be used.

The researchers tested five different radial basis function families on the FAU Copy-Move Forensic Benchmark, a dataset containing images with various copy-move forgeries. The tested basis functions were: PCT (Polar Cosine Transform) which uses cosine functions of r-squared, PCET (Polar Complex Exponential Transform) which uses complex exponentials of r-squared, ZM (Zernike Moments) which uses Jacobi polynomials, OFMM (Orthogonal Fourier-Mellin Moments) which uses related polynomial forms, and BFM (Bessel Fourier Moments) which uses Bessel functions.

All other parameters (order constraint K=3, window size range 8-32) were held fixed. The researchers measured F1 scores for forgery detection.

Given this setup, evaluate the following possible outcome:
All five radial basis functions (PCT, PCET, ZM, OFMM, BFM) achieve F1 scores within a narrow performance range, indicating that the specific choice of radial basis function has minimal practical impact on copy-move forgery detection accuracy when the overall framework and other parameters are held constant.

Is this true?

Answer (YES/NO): YES